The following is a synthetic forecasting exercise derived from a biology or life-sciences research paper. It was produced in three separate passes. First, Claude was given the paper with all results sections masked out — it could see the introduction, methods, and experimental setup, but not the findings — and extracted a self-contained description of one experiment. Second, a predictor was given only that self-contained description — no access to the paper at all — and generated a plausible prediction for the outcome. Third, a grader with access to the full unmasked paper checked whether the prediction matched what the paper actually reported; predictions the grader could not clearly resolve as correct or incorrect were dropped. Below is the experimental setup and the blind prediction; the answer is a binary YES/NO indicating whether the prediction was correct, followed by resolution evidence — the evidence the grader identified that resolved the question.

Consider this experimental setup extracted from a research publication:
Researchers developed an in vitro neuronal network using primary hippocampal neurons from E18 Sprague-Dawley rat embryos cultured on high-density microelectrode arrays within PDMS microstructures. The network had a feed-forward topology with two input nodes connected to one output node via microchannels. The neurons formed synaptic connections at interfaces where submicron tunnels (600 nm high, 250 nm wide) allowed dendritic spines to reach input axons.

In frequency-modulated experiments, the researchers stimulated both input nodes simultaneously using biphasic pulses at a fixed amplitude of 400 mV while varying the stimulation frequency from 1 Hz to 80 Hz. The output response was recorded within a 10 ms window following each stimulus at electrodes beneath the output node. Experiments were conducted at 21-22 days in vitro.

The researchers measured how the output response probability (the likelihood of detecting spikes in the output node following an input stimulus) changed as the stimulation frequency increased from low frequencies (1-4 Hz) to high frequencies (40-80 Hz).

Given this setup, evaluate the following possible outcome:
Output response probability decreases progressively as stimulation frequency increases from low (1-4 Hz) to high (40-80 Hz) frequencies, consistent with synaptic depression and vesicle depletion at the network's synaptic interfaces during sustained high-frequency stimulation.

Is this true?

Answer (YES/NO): YES